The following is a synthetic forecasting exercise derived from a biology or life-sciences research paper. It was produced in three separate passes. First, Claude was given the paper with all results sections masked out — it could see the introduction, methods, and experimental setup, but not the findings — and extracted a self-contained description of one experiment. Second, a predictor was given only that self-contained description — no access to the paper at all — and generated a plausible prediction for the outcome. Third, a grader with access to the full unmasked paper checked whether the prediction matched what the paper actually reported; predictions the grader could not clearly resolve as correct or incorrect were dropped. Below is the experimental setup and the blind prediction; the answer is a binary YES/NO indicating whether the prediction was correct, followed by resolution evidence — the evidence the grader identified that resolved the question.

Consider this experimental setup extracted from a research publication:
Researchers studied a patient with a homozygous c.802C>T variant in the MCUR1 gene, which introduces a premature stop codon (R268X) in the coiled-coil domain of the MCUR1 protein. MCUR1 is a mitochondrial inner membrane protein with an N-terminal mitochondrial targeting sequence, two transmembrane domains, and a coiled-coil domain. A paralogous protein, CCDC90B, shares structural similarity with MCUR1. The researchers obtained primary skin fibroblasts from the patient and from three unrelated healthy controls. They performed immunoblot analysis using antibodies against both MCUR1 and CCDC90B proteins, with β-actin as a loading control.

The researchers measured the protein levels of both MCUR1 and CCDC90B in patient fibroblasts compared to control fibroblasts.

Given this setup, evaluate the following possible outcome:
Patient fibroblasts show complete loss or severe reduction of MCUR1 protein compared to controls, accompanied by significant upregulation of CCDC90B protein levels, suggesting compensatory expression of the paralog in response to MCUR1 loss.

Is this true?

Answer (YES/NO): NO